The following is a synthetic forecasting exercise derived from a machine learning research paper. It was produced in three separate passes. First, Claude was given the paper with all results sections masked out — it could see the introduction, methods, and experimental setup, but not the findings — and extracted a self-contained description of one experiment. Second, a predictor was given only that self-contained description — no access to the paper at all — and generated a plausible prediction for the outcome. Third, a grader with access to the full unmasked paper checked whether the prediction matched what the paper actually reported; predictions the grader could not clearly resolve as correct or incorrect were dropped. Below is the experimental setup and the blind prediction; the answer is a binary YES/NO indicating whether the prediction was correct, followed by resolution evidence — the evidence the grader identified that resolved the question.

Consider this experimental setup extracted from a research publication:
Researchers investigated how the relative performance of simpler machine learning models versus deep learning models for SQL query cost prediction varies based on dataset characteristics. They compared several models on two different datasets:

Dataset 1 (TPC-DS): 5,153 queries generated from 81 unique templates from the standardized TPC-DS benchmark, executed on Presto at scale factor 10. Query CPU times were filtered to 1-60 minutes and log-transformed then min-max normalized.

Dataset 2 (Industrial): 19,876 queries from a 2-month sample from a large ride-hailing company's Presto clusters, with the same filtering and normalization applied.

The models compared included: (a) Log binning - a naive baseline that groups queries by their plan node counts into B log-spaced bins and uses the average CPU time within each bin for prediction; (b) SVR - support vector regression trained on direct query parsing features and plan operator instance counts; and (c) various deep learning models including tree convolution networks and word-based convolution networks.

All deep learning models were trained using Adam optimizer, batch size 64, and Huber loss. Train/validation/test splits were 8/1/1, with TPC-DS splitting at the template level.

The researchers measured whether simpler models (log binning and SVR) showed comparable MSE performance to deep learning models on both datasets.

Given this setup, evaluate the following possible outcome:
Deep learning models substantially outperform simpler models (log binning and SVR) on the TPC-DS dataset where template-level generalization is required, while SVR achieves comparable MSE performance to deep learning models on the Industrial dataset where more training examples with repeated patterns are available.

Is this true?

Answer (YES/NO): NO